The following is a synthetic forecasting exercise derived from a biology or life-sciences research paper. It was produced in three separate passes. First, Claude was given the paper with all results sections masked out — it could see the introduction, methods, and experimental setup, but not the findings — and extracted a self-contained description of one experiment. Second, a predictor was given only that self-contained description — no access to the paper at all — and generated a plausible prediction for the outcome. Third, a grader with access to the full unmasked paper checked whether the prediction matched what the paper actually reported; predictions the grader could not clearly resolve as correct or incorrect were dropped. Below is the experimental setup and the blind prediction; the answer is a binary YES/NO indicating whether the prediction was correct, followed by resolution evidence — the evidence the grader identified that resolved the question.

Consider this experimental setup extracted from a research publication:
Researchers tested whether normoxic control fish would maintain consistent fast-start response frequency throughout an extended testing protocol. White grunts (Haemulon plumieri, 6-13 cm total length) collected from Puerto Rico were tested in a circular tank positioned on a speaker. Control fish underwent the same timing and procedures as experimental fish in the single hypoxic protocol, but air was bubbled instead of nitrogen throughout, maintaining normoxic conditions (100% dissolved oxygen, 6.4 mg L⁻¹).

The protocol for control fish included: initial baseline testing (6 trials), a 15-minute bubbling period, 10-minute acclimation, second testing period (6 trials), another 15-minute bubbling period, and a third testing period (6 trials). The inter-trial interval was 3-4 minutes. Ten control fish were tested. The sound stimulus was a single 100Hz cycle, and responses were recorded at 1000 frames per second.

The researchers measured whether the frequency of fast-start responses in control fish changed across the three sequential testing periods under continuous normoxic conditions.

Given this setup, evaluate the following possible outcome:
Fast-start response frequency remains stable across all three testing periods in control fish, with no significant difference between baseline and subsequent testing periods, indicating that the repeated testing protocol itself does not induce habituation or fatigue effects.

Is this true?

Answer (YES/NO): YES